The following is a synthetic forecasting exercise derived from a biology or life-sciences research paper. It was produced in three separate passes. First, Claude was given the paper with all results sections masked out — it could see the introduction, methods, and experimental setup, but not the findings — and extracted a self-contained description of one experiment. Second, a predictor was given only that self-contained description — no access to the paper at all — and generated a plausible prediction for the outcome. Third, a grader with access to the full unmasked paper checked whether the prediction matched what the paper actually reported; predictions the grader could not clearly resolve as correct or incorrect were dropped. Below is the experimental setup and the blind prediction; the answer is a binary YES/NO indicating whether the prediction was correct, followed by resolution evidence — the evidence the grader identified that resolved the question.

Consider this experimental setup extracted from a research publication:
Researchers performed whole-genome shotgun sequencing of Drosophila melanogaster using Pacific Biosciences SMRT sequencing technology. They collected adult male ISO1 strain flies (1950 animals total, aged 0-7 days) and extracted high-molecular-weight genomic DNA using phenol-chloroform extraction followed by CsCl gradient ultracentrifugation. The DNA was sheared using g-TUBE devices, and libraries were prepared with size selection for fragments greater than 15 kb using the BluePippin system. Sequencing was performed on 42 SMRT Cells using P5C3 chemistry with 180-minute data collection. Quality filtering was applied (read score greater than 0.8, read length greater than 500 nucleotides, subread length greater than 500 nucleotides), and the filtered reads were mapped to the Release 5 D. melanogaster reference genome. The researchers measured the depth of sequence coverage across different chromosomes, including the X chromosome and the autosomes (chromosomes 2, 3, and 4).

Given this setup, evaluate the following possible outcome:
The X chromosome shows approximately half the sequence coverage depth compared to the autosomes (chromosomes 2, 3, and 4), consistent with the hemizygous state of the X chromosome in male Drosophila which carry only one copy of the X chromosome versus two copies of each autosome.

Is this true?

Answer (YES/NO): YES